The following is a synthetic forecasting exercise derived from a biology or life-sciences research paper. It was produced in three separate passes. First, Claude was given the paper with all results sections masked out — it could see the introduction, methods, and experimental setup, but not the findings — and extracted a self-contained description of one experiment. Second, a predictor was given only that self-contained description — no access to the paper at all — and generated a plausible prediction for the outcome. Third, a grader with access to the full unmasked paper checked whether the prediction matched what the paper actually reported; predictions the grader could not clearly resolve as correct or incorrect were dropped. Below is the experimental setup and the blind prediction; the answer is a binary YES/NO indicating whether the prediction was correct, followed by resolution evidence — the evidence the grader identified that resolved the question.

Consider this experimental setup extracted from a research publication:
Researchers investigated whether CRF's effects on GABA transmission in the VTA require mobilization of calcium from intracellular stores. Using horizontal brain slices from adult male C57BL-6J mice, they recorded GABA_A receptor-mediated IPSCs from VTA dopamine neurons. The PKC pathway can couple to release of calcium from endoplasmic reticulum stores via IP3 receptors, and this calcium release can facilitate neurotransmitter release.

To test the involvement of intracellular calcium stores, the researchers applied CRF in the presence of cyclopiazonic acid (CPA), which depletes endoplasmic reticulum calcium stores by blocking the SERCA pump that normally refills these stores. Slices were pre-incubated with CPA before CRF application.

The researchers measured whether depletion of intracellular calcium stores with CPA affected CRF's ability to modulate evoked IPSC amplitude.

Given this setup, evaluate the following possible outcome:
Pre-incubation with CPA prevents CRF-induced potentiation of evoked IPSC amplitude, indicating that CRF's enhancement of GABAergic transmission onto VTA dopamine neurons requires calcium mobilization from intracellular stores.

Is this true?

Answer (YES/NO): NO